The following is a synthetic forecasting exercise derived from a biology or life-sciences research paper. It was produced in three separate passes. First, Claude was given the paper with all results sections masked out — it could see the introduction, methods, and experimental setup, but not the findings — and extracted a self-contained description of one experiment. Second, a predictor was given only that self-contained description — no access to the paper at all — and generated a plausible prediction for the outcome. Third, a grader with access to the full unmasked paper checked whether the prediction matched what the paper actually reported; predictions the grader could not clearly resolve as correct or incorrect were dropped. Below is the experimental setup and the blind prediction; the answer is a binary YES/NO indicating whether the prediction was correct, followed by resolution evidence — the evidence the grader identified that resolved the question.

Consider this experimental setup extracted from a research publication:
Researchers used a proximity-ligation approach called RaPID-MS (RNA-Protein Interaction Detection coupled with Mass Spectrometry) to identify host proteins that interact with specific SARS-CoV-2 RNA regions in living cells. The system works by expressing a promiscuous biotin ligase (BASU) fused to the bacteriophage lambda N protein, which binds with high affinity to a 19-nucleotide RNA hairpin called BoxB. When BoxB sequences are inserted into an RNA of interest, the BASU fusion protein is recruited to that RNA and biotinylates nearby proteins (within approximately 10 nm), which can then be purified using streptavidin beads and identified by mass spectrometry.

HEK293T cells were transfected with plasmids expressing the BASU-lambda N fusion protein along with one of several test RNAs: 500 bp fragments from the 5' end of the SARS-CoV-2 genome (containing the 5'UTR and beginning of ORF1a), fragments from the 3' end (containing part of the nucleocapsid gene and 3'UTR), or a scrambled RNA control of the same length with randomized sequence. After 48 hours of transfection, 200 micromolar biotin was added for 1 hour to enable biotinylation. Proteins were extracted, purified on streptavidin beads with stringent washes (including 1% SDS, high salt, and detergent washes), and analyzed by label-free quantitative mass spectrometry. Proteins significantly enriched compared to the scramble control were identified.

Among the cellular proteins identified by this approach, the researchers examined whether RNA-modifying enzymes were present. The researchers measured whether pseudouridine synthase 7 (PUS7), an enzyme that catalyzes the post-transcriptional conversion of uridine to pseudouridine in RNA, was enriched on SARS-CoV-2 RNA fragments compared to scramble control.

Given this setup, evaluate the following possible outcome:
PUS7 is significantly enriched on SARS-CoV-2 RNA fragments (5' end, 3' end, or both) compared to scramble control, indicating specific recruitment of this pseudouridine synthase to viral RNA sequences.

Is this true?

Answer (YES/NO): YES